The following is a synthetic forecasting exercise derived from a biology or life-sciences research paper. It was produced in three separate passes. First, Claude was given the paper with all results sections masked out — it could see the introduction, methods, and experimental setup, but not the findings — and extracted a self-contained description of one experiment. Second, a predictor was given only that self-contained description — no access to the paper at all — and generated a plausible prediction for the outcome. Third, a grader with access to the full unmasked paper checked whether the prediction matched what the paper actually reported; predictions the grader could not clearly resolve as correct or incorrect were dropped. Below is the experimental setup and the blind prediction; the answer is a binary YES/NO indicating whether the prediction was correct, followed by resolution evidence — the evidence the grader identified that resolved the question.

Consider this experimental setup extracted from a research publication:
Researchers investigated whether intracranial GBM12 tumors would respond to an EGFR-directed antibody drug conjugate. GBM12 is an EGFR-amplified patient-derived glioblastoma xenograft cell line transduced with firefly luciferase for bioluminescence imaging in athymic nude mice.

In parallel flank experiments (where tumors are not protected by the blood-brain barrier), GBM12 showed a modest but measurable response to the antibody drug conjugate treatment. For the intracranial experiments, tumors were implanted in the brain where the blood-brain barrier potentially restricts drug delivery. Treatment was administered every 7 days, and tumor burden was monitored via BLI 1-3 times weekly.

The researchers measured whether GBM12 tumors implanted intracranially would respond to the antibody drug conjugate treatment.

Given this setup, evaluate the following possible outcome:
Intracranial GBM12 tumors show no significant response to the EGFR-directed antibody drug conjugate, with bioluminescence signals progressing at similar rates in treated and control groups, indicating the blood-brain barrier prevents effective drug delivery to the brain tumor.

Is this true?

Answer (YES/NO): YES